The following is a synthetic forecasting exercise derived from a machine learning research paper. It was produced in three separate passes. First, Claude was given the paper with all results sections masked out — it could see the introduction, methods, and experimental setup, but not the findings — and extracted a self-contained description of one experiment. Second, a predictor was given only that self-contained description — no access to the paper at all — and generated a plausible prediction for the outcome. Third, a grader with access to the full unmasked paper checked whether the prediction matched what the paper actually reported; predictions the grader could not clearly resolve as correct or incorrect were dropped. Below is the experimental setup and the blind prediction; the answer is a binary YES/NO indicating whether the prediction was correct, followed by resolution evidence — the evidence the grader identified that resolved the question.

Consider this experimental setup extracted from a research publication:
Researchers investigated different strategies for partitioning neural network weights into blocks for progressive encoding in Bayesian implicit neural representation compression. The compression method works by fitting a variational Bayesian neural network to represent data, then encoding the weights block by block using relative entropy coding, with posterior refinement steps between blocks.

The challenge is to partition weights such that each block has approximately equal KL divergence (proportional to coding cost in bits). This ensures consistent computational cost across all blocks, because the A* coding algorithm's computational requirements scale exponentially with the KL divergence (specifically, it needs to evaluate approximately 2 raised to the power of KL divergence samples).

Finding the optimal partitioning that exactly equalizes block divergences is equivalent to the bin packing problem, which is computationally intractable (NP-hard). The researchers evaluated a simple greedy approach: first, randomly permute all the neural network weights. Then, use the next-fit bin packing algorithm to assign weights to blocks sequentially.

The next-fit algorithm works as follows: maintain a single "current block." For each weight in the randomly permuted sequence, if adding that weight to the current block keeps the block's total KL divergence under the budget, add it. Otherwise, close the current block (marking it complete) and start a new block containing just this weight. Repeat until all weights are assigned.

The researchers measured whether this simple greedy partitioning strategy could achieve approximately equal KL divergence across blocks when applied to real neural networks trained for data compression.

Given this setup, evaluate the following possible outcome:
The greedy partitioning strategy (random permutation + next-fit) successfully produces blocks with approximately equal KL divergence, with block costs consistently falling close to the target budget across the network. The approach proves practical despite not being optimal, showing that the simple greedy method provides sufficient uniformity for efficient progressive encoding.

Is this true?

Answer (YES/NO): YES